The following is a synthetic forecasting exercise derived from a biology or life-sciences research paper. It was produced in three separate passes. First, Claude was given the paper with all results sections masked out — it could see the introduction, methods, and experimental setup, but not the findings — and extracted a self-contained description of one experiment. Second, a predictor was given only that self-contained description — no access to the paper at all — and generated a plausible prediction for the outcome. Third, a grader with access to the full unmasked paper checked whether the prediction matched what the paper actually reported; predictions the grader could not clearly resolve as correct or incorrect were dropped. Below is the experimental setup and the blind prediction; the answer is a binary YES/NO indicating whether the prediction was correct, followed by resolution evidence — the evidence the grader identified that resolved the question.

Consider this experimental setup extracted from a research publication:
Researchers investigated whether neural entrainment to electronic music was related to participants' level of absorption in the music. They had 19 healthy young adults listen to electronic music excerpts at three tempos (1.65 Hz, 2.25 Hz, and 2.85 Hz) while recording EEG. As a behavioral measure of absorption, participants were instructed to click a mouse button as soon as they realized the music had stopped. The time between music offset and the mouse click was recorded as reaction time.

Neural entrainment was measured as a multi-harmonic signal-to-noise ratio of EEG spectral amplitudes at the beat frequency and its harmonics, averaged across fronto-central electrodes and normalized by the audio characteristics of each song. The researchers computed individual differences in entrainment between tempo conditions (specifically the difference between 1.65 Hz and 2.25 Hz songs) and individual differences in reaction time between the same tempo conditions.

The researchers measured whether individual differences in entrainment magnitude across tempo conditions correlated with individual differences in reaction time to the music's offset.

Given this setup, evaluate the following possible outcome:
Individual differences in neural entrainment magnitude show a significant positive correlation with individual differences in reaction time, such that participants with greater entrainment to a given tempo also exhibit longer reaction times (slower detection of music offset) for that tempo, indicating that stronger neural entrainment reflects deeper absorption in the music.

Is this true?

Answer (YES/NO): NO